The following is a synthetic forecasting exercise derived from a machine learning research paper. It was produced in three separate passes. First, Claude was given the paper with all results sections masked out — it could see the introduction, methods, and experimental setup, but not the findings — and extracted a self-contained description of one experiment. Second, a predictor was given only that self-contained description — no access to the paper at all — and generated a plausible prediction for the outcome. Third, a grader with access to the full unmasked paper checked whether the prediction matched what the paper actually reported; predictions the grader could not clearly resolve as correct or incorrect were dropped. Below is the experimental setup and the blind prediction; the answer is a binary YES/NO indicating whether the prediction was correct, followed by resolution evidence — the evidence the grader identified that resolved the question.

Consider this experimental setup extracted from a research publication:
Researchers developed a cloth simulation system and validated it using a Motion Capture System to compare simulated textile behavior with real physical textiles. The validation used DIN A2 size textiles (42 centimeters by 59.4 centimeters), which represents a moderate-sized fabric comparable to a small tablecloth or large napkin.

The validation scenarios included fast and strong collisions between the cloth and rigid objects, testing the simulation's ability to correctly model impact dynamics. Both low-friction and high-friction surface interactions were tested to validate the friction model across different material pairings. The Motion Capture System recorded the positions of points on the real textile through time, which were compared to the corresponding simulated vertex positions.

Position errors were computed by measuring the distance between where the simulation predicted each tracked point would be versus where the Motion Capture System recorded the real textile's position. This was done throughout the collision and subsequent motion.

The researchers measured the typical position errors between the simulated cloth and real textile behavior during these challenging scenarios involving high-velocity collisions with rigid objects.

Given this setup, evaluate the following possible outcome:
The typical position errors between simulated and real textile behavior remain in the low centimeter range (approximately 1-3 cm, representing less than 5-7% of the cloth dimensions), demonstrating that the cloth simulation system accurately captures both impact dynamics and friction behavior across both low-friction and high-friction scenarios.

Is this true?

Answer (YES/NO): YES